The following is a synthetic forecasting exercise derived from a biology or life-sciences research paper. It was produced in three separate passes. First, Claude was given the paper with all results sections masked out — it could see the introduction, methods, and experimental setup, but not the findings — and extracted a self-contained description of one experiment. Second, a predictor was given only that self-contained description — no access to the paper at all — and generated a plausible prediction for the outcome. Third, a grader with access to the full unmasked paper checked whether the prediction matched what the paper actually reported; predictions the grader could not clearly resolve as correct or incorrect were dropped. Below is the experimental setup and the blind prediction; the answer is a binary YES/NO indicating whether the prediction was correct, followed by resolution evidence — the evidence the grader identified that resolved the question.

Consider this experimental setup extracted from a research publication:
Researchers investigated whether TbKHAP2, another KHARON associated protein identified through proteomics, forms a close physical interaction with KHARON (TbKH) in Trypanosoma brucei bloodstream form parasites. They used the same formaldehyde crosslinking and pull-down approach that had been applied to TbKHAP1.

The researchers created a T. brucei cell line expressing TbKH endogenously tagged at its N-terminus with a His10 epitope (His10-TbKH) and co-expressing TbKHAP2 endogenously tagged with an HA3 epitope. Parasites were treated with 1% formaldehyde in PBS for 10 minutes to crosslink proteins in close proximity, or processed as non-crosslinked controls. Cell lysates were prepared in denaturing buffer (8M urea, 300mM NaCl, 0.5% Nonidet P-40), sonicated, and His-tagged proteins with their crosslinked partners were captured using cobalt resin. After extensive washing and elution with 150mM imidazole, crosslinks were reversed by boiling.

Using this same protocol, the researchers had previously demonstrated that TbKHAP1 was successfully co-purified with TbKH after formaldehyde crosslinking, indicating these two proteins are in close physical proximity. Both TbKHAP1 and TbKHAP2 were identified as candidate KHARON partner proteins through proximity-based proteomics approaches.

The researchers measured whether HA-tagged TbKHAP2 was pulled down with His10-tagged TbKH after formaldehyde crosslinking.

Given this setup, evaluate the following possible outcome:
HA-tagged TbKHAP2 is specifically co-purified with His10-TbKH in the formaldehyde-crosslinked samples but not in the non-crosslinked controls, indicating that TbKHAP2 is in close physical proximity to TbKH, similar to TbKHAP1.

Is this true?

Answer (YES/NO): NO